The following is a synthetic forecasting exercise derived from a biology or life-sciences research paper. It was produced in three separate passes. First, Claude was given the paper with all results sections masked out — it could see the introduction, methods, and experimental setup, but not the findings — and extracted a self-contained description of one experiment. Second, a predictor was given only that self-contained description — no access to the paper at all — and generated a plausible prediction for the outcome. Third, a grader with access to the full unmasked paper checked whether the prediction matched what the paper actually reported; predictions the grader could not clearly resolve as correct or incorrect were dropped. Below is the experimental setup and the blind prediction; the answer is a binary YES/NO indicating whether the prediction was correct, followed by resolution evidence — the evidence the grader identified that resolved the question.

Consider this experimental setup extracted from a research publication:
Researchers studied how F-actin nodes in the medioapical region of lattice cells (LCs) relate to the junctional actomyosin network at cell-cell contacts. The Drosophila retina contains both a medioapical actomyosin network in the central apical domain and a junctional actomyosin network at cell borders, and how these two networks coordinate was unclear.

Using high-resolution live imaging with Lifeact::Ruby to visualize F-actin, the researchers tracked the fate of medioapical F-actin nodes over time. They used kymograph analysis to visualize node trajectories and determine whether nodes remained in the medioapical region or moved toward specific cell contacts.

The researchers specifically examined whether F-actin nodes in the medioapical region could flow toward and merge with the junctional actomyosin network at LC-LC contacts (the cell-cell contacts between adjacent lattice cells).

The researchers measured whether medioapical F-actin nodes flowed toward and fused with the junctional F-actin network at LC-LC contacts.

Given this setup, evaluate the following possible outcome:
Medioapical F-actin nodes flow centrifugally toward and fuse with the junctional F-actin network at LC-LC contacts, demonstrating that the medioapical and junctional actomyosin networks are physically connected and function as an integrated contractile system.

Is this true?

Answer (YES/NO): YES